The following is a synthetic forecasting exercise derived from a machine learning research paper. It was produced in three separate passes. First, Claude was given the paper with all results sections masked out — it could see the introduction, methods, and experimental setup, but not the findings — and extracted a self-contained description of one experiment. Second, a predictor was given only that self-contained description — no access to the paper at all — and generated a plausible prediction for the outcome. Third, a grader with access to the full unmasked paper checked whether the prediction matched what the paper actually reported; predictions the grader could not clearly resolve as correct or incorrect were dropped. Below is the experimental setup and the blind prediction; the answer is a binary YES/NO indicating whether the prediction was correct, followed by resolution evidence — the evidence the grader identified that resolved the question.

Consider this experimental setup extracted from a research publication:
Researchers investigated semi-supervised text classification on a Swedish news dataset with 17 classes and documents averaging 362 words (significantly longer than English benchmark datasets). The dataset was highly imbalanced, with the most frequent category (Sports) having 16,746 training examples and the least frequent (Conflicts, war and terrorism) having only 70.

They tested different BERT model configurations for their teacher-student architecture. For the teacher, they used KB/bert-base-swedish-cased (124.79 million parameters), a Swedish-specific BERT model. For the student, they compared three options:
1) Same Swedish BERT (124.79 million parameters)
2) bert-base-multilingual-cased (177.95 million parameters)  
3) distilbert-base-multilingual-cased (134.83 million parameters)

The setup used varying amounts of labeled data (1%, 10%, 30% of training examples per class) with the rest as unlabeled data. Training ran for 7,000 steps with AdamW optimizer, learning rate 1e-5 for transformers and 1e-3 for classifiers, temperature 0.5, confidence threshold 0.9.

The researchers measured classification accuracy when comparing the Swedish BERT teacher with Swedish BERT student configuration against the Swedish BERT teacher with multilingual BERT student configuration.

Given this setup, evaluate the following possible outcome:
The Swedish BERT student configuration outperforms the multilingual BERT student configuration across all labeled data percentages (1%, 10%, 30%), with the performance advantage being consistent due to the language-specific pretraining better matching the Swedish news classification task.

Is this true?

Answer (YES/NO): YES